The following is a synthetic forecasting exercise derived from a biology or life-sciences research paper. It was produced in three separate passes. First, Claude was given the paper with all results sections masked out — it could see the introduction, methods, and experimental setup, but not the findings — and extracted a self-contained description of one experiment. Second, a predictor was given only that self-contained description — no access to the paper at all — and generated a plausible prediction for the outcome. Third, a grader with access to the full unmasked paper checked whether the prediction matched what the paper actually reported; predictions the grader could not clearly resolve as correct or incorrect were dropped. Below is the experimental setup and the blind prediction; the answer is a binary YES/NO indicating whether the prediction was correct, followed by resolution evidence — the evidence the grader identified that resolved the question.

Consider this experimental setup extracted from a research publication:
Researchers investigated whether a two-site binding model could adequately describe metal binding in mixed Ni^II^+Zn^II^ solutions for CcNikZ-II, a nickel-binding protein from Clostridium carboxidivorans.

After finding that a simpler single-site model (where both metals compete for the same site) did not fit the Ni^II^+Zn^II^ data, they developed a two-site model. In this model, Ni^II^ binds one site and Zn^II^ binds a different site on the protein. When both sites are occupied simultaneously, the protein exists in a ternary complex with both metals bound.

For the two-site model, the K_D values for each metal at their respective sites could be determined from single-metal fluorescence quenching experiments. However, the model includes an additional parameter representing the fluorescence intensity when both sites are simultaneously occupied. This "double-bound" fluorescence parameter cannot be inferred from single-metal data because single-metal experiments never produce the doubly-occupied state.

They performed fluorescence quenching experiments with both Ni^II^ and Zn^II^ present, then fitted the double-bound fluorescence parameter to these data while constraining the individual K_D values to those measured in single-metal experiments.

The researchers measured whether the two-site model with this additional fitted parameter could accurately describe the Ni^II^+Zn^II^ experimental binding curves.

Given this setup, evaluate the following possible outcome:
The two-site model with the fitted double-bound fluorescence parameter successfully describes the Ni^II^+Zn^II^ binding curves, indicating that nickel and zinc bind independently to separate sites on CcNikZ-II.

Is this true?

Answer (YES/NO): YES